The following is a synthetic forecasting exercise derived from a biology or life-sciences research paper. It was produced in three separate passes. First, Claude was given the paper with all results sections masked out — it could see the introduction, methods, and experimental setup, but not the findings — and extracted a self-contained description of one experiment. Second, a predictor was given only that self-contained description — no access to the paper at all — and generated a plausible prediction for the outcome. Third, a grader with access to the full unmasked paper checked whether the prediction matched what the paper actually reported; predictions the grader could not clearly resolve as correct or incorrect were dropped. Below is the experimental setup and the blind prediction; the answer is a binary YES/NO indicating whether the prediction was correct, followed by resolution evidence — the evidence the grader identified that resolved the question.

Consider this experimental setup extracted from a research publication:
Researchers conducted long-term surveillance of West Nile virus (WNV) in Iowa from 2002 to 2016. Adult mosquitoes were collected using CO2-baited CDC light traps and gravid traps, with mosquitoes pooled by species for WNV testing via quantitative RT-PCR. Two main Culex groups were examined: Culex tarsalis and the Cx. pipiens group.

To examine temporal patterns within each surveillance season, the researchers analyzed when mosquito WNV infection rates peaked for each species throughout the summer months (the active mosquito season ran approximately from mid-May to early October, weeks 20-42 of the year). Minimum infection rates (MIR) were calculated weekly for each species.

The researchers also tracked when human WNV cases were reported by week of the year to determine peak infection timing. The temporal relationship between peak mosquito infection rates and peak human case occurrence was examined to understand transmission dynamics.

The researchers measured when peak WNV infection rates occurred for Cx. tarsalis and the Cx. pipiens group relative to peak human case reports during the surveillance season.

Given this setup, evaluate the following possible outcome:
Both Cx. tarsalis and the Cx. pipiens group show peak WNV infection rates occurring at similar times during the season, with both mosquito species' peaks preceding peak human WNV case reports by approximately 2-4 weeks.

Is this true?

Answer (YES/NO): NO